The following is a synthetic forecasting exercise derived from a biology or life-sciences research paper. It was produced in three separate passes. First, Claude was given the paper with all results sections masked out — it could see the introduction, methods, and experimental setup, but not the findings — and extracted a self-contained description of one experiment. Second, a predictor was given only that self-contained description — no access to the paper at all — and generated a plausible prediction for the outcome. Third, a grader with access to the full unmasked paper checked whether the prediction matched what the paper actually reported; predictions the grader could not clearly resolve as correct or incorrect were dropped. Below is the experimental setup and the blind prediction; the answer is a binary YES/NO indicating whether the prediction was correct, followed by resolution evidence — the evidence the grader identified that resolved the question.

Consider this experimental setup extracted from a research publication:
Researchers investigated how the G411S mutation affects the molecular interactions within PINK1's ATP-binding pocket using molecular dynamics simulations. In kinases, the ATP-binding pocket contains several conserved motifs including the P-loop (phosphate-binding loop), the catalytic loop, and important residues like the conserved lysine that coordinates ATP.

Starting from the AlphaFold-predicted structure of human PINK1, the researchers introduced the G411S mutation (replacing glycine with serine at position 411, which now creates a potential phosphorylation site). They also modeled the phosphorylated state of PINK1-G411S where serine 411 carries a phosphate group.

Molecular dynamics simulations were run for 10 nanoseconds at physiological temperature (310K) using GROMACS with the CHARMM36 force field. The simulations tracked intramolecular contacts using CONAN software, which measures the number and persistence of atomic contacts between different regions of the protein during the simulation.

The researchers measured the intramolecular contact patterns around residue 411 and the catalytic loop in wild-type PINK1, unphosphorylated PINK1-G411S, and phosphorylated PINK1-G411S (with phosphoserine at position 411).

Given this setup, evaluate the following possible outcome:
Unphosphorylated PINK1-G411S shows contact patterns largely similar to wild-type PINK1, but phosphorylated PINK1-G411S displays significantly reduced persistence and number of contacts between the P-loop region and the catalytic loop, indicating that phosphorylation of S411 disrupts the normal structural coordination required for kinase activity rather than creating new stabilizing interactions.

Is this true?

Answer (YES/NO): NO